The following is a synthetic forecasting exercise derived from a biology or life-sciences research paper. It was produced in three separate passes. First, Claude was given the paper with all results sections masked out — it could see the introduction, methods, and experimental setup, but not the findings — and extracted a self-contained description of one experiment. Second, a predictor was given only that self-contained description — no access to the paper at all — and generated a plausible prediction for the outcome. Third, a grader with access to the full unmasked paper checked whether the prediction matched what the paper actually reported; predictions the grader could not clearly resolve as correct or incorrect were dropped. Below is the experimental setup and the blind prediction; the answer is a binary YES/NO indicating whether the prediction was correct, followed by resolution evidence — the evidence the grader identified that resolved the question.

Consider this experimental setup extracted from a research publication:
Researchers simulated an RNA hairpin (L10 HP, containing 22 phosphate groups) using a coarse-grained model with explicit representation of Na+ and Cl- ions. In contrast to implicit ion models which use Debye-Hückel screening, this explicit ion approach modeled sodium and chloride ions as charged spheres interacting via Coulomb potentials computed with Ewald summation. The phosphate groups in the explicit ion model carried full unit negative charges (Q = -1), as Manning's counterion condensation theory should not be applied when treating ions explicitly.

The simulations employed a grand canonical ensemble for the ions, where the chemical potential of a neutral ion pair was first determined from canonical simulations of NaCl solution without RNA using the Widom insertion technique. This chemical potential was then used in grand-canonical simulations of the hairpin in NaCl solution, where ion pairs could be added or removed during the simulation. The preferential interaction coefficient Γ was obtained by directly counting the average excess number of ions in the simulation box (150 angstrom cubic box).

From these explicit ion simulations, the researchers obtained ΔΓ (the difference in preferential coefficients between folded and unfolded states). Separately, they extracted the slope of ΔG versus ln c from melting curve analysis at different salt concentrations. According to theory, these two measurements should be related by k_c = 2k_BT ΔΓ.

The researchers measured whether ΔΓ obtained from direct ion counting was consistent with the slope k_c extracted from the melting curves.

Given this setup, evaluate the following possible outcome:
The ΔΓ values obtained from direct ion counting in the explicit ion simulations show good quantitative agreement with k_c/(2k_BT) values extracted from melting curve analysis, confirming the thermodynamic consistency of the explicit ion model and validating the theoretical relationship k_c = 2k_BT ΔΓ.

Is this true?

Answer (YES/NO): YES